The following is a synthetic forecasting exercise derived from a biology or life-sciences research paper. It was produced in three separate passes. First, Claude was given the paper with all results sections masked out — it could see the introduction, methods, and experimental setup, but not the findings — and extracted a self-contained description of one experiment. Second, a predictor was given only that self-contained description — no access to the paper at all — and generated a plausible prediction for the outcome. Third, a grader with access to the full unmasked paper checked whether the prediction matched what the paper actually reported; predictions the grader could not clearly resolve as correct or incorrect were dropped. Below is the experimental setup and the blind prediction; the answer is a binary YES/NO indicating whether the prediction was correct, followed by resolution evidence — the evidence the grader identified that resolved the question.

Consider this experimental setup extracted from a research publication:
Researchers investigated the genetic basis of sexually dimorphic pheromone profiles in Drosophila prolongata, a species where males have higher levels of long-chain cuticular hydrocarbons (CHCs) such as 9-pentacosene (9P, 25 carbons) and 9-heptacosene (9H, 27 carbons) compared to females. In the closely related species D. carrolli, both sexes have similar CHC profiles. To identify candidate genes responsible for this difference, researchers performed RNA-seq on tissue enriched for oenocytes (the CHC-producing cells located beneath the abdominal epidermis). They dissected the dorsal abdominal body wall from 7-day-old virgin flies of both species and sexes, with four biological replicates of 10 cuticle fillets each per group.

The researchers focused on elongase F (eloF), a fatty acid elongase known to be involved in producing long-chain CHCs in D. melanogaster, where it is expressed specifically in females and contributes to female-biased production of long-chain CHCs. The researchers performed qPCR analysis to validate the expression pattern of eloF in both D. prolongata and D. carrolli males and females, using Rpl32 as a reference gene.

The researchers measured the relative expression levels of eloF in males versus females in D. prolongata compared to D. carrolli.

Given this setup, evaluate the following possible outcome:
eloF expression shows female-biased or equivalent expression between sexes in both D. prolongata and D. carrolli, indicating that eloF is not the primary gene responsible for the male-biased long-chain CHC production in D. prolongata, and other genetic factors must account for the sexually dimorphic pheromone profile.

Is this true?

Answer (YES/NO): NO